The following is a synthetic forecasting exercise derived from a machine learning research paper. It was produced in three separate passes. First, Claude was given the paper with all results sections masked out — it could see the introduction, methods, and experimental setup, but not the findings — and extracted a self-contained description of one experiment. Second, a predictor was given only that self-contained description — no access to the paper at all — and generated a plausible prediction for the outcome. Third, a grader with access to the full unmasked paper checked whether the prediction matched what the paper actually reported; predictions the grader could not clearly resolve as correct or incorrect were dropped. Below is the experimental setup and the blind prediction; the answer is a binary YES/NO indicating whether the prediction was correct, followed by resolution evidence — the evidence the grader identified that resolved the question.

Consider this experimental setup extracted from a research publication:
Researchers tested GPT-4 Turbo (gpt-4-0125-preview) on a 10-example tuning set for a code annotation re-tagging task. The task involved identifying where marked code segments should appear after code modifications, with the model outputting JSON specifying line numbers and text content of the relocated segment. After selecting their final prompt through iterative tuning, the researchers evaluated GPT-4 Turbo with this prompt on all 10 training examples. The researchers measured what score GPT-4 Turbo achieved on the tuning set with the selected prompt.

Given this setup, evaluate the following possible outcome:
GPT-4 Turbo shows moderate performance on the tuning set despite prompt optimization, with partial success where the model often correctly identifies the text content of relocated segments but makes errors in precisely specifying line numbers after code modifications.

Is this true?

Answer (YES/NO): NO